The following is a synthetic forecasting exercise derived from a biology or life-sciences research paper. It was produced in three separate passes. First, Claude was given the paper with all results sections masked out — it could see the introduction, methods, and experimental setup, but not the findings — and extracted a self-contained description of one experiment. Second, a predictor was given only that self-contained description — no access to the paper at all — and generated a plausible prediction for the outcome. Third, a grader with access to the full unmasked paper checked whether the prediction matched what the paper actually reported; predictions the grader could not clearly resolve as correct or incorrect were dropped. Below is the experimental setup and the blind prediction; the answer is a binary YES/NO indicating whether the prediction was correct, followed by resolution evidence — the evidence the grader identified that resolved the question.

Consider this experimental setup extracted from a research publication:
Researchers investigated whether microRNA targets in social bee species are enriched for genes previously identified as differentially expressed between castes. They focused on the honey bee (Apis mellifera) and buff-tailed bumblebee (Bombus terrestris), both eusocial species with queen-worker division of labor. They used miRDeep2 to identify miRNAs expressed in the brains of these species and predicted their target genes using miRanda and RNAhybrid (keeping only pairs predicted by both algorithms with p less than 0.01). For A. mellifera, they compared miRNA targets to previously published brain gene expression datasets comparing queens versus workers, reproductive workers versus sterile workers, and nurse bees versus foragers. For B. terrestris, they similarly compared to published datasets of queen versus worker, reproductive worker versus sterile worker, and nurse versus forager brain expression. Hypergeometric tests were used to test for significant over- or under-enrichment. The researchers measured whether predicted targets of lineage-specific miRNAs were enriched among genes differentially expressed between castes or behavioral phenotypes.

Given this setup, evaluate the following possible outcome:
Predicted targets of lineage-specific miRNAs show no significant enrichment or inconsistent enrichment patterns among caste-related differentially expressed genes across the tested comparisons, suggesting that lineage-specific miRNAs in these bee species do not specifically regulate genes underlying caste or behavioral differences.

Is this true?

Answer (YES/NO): NO